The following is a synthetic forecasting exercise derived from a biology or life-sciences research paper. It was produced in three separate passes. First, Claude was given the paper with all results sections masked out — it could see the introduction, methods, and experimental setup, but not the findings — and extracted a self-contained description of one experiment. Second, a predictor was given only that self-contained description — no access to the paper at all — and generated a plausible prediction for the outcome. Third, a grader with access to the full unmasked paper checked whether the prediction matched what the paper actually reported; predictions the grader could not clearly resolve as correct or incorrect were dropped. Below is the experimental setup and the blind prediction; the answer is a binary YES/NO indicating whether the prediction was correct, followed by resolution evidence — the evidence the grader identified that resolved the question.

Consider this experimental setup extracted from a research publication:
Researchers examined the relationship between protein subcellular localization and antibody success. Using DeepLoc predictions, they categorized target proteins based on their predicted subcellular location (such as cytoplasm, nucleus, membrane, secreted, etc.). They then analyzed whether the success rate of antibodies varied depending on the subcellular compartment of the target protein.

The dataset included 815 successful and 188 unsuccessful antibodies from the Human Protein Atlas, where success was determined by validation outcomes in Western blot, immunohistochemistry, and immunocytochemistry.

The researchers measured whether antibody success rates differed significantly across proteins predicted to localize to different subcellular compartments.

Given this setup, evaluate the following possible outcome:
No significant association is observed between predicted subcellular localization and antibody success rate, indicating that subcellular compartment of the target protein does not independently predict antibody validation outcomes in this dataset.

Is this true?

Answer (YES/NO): NO